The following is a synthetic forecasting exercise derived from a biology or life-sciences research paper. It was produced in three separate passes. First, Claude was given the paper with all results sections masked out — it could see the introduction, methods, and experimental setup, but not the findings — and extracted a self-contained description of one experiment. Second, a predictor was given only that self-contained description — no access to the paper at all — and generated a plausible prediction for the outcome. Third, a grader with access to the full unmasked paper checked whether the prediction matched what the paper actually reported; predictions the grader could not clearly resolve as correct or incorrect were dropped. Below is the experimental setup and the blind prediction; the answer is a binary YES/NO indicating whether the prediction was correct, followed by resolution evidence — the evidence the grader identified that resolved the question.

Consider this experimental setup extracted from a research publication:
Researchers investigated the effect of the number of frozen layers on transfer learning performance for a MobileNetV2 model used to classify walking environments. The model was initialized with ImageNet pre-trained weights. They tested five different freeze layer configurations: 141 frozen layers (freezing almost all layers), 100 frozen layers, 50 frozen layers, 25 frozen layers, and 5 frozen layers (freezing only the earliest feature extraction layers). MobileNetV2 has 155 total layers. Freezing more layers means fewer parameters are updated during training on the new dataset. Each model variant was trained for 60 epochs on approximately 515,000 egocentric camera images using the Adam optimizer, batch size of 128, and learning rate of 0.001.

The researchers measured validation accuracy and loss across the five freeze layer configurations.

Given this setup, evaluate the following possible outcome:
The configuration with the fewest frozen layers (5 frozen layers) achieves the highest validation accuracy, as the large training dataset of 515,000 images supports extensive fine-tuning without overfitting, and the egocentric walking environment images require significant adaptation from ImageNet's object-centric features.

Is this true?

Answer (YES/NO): YES